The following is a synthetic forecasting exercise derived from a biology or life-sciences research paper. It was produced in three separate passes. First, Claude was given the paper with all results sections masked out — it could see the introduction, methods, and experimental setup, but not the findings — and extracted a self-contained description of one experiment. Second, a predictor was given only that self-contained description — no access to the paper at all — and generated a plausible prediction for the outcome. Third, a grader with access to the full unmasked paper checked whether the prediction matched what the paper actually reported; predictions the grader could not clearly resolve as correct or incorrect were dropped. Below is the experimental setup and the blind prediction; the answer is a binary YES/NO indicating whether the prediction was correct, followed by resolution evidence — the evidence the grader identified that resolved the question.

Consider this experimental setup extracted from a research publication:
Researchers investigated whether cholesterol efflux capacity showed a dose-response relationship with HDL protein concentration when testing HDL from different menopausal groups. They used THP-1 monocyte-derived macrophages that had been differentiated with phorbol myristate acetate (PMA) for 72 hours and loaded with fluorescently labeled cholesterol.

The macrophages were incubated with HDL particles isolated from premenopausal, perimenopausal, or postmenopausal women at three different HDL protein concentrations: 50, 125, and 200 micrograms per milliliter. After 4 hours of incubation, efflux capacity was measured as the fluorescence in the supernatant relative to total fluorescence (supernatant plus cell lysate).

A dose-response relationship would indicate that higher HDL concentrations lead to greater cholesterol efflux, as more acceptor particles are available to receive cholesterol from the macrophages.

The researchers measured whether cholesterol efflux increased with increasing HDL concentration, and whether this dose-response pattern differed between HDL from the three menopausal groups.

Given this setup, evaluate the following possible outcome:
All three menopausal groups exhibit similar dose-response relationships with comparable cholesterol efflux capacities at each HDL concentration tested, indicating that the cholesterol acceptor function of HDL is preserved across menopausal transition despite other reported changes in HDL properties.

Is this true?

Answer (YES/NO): YES